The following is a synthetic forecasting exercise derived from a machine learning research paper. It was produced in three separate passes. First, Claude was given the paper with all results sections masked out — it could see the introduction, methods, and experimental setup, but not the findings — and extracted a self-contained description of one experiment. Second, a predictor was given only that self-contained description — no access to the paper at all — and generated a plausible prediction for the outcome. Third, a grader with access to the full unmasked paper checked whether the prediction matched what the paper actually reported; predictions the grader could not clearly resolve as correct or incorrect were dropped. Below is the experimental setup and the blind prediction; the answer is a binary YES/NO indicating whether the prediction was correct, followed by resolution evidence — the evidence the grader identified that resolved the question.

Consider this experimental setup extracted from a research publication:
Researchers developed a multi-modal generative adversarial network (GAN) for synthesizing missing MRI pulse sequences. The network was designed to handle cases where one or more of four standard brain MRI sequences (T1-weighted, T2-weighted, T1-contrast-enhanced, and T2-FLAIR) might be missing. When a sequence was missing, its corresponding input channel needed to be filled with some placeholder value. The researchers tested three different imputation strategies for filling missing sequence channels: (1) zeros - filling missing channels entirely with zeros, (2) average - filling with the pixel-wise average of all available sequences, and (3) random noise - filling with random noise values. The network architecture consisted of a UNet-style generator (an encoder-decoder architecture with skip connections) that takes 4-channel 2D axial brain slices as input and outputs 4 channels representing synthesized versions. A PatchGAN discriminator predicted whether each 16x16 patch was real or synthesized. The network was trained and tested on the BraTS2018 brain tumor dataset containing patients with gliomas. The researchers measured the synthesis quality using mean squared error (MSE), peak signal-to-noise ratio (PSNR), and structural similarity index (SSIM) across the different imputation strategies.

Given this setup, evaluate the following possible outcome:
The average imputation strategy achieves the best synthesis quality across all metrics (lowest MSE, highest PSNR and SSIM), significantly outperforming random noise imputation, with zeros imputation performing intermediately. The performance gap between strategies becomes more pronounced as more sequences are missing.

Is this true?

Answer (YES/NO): NO